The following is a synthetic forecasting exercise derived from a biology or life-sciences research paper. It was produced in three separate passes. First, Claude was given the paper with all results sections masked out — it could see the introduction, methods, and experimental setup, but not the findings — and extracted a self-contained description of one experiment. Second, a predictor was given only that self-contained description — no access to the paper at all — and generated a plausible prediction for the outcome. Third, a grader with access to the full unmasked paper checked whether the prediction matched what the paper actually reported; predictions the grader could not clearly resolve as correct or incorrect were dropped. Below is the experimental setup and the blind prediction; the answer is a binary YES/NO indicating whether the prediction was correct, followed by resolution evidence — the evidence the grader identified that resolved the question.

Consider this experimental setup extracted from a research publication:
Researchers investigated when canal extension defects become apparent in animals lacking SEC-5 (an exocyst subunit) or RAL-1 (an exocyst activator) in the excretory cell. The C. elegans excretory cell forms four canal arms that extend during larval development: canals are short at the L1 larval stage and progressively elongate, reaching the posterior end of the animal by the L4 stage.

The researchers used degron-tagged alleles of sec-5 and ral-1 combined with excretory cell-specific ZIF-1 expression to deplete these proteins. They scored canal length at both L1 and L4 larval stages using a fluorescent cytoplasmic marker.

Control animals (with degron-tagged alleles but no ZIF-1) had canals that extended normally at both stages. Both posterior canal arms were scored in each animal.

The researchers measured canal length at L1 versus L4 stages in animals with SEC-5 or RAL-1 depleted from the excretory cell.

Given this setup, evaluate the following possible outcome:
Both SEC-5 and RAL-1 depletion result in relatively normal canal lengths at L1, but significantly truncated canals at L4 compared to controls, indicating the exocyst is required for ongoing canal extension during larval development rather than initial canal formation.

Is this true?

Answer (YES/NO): NO